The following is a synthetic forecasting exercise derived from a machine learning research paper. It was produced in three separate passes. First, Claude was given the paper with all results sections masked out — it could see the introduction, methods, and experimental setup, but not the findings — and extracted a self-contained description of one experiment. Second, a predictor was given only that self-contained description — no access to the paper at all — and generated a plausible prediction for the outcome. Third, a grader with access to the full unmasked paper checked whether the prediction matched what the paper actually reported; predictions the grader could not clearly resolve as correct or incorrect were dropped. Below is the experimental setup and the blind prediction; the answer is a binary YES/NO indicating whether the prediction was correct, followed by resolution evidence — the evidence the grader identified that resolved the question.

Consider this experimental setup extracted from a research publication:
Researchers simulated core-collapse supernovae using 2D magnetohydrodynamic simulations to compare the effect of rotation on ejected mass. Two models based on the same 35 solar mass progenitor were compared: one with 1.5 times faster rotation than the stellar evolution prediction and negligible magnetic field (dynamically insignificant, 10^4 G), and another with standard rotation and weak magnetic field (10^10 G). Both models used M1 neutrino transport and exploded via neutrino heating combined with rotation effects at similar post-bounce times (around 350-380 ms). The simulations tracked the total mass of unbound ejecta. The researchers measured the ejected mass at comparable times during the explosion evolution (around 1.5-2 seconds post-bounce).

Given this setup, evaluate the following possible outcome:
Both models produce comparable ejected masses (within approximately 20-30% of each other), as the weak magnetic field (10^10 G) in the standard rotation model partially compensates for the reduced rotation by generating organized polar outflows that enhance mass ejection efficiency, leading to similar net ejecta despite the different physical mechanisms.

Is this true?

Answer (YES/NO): NO